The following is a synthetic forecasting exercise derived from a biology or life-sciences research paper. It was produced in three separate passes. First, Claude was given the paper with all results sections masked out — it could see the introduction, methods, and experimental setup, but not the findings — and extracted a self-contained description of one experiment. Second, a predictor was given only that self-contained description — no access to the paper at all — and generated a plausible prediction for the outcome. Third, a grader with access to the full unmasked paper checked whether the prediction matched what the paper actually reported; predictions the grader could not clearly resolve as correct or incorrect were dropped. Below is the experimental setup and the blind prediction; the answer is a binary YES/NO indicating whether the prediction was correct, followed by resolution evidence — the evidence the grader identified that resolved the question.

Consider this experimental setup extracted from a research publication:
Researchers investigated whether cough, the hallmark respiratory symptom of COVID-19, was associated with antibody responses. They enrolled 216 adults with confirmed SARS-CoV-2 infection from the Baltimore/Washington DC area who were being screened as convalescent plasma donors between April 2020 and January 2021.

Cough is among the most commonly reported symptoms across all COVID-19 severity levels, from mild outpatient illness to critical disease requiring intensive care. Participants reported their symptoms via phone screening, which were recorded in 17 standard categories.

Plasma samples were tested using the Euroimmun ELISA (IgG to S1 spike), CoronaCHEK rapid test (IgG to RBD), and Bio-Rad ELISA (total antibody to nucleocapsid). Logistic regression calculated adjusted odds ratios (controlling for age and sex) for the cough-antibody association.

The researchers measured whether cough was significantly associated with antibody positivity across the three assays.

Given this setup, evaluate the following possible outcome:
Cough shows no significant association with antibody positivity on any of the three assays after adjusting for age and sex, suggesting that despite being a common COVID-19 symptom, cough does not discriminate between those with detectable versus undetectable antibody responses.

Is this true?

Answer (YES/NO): NO